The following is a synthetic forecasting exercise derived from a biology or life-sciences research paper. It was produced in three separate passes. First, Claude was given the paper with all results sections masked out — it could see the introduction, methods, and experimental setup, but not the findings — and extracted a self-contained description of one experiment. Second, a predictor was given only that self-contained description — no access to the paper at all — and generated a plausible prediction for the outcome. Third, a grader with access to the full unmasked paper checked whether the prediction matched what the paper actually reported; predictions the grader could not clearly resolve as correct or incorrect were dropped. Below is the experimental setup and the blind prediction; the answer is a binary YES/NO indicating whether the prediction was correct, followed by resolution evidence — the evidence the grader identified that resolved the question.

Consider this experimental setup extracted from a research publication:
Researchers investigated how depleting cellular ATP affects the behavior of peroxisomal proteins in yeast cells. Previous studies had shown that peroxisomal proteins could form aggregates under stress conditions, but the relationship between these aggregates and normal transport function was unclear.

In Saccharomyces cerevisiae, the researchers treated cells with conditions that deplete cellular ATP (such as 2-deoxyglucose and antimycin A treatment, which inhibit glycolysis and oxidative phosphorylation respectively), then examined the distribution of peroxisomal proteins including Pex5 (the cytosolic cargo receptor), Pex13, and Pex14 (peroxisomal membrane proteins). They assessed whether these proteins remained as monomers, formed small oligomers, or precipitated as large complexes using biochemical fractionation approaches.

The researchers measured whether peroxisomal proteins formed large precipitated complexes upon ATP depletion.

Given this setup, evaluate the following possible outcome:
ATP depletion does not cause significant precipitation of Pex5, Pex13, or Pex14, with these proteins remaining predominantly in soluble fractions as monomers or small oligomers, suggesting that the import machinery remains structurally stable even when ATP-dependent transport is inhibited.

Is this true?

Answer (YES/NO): NO